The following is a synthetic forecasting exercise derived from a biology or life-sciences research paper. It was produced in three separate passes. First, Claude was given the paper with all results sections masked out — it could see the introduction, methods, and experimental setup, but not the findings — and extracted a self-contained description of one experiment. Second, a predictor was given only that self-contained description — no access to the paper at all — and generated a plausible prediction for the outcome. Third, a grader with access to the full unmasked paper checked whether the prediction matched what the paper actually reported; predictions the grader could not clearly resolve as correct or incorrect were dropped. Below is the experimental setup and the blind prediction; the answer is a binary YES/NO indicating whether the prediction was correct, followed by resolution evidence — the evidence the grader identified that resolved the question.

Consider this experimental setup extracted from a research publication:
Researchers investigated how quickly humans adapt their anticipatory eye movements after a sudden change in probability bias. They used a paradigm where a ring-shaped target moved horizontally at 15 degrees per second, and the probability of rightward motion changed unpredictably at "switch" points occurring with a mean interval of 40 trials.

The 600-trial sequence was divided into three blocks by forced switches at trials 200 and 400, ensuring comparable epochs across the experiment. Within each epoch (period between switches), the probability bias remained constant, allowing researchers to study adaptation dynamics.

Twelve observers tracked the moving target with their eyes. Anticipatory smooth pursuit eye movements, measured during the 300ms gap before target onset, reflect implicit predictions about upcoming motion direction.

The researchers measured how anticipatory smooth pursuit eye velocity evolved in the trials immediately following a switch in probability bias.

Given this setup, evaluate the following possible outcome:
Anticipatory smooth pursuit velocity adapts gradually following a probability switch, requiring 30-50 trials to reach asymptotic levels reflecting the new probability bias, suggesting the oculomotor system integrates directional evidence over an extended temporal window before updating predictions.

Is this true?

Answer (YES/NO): NO